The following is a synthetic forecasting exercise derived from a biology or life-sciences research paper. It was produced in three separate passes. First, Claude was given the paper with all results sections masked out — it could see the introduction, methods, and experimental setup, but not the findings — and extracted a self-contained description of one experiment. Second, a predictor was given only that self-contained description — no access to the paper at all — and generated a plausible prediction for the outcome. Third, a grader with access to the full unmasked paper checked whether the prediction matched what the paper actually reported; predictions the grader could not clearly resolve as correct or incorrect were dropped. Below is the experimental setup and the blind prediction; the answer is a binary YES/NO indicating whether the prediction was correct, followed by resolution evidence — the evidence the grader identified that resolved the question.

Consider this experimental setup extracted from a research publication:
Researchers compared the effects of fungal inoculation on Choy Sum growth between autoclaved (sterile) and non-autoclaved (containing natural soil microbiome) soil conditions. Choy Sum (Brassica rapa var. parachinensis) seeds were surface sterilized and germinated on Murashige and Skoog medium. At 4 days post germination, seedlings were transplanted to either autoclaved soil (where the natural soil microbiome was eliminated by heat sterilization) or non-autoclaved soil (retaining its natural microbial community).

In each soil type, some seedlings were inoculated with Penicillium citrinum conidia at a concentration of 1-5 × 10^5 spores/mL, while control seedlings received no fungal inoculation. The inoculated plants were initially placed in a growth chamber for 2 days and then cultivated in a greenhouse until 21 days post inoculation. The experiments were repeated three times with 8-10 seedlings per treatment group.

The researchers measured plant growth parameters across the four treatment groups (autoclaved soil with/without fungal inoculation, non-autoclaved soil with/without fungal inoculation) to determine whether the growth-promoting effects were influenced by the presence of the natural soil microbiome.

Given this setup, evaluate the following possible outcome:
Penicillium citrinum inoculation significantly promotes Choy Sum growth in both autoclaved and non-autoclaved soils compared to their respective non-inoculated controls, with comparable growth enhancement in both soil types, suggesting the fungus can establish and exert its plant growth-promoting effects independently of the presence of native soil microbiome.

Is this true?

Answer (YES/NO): YES